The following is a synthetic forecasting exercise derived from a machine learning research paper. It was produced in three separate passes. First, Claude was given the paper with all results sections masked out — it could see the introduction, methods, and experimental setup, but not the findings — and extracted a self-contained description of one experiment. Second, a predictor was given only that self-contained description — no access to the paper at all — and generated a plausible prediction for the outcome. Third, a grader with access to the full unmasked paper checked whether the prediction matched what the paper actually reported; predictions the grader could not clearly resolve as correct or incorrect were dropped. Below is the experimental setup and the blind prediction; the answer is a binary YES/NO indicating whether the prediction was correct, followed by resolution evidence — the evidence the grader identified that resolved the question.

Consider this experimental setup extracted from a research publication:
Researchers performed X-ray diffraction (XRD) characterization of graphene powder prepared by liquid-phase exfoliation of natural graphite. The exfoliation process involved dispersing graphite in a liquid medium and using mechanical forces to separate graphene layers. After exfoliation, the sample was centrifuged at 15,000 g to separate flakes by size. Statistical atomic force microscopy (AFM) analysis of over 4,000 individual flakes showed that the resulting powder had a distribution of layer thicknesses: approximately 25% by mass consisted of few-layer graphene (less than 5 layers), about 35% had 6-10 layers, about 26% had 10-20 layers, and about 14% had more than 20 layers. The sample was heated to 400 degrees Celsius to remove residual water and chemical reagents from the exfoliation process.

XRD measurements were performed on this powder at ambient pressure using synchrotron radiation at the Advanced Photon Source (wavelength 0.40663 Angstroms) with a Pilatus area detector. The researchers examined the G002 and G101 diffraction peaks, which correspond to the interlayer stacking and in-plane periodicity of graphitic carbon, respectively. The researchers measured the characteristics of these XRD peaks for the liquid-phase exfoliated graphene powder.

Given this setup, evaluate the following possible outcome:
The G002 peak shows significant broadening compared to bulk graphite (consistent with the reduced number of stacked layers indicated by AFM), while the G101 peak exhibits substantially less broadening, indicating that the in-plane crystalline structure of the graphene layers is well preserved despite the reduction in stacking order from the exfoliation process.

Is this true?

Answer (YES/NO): NO